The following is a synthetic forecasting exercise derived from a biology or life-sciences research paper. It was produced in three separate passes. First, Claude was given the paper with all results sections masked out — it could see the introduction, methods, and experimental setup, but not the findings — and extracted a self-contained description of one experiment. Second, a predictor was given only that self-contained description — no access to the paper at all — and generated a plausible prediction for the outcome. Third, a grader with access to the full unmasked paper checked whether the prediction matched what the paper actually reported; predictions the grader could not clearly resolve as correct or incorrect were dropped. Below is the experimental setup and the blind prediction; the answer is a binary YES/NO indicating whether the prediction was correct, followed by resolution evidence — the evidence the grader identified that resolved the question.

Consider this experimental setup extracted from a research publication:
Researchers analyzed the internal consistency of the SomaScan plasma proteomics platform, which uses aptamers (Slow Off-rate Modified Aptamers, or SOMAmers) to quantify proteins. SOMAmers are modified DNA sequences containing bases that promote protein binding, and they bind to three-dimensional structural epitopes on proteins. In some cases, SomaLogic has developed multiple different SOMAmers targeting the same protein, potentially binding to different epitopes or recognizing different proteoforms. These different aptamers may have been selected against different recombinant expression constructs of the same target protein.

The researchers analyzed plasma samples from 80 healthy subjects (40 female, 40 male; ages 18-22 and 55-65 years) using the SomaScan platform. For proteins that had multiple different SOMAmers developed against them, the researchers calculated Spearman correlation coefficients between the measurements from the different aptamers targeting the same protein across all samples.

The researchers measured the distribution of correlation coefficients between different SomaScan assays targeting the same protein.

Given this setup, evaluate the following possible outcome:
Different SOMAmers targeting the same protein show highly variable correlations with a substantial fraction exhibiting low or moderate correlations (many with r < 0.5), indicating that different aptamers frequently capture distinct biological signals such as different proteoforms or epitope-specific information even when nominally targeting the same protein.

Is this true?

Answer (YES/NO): YES